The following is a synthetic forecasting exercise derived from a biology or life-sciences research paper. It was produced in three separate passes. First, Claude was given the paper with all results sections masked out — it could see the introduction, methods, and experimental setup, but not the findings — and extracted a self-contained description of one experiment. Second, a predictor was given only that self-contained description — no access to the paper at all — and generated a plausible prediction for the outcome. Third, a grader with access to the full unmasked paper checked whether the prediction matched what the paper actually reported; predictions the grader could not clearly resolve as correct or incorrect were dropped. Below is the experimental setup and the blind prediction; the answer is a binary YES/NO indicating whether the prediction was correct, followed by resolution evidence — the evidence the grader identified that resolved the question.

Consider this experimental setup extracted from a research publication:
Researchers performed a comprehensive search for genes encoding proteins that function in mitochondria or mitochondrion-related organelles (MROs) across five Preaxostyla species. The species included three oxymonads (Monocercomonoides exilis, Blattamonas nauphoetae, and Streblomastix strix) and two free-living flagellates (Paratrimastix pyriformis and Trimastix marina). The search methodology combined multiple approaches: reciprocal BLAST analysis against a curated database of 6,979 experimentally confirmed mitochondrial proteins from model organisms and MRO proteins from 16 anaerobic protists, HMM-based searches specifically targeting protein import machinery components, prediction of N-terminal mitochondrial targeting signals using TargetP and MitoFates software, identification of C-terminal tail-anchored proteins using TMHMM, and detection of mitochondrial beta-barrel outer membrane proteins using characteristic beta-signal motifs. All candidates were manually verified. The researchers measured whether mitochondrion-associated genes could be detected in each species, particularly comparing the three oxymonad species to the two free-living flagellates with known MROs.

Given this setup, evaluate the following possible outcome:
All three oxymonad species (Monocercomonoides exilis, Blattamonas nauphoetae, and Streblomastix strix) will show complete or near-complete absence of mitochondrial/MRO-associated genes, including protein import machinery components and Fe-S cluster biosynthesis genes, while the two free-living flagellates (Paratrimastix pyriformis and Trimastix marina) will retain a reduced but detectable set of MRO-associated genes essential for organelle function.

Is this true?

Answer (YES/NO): YES